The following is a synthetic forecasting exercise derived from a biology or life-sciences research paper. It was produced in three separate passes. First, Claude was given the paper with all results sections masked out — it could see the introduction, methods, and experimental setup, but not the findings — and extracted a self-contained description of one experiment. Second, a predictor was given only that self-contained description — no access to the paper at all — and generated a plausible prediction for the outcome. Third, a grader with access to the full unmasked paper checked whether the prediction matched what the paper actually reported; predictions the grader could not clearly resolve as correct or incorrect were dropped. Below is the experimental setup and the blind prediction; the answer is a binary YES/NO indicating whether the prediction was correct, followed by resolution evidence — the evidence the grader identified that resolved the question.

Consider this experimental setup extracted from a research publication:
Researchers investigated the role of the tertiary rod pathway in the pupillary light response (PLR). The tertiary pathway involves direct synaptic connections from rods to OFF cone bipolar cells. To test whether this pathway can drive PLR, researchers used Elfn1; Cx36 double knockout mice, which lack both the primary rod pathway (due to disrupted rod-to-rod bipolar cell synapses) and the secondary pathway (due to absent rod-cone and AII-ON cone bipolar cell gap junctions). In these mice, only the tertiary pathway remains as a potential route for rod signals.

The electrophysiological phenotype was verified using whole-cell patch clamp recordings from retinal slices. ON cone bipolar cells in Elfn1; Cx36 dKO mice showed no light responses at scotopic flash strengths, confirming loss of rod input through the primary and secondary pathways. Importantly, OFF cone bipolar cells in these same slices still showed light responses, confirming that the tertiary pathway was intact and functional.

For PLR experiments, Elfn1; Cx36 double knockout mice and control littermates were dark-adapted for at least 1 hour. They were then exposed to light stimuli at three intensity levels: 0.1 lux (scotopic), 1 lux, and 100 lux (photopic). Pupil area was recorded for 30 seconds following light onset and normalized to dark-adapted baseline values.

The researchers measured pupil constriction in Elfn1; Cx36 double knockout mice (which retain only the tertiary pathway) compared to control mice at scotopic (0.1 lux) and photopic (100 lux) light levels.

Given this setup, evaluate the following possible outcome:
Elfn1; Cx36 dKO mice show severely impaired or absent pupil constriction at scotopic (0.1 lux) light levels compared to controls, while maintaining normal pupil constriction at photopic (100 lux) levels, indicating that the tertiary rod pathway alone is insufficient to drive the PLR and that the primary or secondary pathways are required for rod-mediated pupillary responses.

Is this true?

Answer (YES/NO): NO